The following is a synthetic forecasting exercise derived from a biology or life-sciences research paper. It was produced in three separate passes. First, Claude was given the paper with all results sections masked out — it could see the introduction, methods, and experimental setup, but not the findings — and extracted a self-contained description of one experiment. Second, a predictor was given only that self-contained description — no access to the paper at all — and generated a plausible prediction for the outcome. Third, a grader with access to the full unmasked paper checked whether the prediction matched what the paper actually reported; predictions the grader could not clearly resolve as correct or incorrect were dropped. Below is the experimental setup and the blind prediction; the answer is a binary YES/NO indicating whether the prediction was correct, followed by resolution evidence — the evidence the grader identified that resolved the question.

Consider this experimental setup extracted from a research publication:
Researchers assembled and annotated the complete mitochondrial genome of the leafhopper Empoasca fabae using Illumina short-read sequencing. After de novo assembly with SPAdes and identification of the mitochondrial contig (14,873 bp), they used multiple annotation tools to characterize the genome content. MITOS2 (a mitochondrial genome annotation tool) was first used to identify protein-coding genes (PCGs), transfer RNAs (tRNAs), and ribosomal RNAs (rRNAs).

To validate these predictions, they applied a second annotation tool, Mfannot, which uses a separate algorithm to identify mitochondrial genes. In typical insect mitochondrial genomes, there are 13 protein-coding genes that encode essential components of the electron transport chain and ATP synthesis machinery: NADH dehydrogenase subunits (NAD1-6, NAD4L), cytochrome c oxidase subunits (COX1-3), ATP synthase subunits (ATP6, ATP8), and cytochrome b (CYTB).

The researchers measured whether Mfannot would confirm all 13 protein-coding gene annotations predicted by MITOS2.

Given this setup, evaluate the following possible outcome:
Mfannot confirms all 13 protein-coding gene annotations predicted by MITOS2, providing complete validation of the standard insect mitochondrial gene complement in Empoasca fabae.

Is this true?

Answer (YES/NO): NO